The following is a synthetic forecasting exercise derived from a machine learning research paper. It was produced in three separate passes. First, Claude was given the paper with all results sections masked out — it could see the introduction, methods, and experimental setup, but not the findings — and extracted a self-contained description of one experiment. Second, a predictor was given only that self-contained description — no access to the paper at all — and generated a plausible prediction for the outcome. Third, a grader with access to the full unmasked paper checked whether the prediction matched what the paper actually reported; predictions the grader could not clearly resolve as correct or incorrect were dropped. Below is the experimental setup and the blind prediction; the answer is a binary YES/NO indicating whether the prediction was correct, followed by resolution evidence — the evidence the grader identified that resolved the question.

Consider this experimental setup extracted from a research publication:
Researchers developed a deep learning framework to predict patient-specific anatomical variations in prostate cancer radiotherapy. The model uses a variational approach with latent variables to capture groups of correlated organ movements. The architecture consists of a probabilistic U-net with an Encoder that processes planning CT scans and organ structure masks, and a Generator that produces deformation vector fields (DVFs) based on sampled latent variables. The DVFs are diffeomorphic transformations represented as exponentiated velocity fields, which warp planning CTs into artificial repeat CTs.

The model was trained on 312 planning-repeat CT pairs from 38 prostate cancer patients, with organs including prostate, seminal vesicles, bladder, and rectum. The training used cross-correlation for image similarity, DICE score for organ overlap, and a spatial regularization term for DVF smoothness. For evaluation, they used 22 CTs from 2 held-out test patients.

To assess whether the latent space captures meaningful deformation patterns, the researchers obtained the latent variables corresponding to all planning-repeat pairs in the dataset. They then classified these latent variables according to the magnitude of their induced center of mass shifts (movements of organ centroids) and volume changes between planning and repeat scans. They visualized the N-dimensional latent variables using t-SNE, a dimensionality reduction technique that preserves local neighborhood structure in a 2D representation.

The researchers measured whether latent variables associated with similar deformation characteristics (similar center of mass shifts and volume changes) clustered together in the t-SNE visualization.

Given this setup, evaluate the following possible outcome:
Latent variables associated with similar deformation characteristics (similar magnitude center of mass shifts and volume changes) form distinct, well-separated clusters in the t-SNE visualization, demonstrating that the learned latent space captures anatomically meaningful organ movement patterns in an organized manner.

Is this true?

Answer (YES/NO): YES